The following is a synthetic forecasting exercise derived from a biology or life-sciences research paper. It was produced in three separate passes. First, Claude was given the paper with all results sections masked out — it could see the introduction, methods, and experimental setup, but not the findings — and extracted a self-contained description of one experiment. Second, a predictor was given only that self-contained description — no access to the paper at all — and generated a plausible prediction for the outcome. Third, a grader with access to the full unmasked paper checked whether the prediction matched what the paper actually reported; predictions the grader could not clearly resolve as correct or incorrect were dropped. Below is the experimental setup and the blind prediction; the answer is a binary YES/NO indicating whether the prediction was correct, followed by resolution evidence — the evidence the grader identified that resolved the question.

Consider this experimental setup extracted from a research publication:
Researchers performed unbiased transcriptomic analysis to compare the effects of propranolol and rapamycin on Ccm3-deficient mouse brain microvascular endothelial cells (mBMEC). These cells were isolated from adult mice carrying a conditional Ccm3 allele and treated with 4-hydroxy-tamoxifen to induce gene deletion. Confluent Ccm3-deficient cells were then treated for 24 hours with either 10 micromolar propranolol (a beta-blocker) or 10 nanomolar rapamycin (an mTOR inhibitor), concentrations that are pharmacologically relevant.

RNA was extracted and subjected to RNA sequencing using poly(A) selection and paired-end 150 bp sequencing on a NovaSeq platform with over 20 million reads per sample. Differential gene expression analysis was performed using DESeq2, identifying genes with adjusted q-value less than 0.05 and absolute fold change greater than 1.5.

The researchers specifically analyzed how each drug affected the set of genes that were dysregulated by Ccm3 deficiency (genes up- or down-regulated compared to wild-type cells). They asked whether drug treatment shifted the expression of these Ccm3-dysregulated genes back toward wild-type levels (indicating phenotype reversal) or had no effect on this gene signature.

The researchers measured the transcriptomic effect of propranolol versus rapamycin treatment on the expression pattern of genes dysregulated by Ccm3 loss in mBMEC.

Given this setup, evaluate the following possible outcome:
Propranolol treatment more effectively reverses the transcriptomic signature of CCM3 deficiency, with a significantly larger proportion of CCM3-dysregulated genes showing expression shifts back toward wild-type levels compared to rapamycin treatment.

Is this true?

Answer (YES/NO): NO